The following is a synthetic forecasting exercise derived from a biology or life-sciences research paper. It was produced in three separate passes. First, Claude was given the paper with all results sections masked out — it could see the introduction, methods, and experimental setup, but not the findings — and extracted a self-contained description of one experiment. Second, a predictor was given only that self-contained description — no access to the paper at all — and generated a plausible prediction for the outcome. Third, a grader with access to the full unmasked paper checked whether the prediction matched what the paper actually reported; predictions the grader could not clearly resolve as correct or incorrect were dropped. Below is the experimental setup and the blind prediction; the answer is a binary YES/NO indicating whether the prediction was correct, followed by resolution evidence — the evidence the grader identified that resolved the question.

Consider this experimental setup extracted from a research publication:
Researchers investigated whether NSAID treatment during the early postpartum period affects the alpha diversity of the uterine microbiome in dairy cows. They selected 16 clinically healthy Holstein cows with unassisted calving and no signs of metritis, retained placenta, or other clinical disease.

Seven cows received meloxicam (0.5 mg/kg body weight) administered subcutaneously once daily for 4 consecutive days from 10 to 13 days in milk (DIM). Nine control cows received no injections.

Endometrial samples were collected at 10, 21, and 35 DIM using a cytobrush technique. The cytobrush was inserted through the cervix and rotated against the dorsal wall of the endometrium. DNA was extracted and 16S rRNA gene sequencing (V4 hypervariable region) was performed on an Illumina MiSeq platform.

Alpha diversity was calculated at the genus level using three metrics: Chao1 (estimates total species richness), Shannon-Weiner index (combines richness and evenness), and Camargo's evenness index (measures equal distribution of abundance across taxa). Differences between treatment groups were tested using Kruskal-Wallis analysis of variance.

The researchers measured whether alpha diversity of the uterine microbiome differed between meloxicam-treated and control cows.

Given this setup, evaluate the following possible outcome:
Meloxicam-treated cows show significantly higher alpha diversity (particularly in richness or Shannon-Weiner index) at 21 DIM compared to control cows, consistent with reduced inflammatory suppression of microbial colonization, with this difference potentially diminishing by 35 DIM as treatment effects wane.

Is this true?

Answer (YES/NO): NO